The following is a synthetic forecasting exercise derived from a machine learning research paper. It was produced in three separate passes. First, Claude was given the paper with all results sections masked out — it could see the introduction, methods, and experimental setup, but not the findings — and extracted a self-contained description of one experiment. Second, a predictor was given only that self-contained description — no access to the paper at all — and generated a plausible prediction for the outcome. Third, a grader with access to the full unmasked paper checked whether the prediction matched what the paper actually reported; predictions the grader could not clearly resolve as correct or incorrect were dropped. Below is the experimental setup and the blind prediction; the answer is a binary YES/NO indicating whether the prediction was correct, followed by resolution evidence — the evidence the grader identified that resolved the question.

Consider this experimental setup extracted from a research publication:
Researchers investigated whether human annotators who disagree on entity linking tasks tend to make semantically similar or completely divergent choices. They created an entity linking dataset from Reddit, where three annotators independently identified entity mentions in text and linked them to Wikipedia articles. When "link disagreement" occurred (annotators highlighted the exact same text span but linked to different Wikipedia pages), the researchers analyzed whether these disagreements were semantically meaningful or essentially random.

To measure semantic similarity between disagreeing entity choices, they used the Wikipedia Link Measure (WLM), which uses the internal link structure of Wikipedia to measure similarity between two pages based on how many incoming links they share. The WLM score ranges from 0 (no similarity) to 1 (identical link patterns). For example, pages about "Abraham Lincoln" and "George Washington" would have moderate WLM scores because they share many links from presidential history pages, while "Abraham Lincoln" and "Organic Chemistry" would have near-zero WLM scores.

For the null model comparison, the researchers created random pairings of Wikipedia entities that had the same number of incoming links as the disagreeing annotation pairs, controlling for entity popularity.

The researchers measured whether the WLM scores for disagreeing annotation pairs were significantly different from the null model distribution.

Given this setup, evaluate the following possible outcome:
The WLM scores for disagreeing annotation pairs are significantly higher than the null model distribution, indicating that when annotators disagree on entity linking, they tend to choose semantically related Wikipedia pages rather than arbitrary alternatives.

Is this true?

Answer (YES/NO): YES